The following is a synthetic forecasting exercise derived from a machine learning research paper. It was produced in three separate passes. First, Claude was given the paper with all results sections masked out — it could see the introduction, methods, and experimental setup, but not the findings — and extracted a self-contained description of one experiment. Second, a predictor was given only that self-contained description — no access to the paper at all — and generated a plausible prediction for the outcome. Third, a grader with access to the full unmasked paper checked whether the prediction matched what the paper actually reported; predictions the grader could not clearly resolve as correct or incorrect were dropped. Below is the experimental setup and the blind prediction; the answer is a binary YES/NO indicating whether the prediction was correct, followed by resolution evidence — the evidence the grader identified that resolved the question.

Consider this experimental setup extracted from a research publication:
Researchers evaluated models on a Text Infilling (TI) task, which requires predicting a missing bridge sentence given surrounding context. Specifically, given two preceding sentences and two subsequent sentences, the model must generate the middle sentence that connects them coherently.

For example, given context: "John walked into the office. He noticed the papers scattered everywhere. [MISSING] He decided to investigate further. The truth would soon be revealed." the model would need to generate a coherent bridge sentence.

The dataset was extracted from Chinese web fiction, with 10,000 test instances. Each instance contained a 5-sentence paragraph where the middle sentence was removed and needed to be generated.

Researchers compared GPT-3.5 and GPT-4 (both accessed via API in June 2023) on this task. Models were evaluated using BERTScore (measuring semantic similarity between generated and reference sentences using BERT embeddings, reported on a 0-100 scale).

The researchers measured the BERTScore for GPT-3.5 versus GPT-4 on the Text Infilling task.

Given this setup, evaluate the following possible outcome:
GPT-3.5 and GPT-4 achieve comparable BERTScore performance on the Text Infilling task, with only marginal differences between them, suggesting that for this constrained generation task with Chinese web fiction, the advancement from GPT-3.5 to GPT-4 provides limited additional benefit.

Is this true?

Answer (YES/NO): YES